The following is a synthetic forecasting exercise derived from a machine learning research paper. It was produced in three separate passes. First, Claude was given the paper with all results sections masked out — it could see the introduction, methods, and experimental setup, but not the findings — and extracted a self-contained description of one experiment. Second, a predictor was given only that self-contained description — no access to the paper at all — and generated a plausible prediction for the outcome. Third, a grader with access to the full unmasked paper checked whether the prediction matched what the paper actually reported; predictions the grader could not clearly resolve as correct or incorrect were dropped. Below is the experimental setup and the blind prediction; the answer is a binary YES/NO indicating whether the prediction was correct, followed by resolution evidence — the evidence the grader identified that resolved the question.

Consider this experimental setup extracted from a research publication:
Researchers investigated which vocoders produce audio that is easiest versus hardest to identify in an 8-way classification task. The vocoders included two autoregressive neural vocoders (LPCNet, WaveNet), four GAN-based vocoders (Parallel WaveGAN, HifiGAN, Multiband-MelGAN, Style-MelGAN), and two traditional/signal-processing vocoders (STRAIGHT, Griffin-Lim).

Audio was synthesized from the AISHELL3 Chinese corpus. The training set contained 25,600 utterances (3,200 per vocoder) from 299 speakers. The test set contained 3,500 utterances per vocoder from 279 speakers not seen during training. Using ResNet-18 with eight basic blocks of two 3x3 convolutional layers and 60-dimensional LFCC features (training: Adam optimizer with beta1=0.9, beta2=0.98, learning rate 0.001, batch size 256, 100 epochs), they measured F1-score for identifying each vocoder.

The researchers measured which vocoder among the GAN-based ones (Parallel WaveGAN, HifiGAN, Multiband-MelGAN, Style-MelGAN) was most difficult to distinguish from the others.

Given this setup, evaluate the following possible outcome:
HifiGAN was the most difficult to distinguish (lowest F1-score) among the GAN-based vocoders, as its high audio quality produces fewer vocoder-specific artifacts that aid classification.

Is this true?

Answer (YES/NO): NO